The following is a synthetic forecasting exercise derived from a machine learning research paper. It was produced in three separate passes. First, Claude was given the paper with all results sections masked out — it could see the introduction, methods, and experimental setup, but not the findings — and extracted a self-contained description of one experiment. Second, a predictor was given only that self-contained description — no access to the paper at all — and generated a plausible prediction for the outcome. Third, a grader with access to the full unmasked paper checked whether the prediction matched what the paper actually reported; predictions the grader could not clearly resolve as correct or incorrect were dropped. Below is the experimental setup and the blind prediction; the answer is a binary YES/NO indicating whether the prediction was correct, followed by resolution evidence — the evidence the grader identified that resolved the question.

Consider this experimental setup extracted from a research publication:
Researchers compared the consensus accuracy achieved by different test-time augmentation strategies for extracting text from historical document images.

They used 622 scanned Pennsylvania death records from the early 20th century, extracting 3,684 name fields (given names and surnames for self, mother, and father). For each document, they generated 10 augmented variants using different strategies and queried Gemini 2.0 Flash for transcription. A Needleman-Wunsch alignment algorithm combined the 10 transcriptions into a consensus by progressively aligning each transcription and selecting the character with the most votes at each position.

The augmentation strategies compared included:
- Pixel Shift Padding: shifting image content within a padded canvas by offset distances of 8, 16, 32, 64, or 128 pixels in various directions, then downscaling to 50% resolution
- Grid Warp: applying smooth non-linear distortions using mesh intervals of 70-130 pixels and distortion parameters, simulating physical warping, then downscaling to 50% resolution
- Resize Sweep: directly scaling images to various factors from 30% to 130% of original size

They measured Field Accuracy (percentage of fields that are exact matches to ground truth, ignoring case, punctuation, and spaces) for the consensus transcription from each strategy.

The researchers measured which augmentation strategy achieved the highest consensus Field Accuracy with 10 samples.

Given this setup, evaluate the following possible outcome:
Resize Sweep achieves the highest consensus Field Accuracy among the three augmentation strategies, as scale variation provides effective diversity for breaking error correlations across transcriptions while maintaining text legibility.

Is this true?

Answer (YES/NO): NO